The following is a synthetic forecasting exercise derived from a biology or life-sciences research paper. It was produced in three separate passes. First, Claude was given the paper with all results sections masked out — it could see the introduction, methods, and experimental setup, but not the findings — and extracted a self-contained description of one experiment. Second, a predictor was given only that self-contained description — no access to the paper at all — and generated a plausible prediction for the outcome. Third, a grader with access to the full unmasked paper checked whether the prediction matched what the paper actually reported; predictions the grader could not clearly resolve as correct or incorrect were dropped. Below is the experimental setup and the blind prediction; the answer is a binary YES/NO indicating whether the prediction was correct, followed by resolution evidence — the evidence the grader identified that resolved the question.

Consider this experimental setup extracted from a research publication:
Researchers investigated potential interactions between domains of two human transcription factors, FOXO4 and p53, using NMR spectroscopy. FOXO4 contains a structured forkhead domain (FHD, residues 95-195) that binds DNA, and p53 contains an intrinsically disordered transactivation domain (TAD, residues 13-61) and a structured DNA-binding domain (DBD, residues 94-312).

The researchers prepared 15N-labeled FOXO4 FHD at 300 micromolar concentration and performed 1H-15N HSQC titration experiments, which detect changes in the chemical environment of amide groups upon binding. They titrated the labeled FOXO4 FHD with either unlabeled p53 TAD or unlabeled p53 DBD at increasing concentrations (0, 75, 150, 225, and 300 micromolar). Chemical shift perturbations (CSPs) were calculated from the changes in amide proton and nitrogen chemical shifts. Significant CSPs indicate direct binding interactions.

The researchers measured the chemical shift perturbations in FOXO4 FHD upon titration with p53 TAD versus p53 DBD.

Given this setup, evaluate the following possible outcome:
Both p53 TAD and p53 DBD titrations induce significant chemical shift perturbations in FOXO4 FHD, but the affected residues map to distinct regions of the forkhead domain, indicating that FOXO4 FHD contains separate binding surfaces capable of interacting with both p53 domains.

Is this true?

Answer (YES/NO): NO